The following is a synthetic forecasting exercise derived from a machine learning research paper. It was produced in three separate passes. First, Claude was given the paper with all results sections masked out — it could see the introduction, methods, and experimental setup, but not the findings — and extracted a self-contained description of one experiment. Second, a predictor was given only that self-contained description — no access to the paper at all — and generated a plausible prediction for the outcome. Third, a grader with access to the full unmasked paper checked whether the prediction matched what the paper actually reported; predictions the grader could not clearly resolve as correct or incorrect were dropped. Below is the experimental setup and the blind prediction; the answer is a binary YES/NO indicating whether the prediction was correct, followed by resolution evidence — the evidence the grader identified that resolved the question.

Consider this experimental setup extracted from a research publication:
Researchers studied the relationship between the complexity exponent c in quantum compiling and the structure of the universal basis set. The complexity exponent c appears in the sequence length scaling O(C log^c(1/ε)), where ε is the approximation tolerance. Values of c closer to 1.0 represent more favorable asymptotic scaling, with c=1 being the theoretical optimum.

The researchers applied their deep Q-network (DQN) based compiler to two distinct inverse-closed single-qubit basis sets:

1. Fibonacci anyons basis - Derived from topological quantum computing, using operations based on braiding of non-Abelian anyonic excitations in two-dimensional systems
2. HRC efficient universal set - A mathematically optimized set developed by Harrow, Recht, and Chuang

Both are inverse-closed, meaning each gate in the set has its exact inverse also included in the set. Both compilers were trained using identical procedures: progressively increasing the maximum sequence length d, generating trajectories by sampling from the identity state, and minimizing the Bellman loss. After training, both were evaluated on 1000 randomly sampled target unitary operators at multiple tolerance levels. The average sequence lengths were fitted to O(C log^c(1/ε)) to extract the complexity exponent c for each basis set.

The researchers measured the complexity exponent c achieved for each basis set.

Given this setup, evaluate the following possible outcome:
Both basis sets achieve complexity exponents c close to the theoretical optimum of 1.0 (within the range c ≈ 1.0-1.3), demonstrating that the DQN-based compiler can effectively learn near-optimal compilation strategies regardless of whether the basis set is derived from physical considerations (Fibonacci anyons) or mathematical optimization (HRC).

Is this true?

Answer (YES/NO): NO